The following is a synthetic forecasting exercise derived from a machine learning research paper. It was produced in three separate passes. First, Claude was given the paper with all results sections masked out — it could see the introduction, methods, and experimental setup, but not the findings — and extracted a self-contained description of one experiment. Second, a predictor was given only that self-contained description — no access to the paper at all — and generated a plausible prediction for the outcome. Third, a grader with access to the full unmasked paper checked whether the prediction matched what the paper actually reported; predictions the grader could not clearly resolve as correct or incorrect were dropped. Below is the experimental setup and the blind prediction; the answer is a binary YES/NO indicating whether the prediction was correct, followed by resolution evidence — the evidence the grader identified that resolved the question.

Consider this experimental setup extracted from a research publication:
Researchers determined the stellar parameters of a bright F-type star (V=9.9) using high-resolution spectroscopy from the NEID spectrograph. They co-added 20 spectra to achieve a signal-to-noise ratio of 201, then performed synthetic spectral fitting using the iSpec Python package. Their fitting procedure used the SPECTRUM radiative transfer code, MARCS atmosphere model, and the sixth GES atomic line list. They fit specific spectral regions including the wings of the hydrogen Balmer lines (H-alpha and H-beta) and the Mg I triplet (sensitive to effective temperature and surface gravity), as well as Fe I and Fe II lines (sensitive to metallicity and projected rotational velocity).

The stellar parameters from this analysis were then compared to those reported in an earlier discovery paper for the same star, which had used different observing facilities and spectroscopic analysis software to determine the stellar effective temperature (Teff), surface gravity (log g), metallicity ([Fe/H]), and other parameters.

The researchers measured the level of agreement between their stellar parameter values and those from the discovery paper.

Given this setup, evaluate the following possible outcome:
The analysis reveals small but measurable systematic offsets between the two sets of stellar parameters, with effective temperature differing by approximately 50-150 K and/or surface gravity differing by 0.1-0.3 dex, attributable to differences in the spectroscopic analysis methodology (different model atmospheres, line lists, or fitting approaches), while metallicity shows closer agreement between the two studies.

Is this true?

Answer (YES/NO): NO